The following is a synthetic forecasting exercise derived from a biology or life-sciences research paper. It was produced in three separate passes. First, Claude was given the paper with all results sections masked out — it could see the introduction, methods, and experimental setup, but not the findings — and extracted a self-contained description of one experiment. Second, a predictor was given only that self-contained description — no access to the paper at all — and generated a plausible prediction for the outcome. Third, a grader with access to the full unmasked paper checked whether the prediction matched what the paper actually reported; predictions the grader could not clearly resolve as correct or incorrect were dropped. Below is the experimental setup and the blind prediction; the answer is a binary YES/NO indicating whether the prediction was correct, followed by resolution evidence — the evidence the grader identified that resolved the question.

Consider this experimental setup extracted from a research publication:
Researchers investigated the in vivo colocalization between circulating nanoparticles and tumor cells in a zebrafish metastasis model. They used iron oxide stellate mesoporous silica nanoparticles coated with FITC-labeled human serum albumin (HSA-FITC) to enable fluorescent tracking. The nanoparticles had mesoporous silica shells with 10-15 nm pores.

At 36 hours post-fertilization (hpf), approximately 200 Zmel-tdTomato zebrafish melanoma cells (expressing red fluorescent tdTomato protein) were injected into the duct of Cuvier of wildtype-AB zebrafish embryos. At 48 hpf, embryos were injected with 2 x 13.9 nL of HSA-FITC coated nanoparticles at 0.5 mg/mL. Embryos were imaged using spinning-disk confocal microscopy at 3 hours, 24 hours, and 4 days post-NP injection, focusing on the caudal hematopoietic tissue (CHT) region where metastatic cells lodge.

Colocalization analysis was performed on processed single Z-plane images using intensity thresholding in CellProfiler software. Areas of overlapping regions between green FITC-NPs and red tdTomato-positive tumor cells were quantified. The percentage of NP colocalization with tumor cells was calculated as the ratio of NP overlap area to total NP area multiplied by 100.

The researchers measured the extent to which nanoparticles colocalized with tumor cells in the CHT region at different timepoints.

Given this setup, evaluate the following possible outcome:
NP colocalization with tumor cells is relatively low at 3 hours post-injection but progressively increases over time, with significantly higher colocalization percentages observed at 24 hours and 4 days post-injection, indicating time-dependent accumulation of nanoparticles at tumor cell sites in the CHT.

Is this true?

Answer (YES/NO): NO